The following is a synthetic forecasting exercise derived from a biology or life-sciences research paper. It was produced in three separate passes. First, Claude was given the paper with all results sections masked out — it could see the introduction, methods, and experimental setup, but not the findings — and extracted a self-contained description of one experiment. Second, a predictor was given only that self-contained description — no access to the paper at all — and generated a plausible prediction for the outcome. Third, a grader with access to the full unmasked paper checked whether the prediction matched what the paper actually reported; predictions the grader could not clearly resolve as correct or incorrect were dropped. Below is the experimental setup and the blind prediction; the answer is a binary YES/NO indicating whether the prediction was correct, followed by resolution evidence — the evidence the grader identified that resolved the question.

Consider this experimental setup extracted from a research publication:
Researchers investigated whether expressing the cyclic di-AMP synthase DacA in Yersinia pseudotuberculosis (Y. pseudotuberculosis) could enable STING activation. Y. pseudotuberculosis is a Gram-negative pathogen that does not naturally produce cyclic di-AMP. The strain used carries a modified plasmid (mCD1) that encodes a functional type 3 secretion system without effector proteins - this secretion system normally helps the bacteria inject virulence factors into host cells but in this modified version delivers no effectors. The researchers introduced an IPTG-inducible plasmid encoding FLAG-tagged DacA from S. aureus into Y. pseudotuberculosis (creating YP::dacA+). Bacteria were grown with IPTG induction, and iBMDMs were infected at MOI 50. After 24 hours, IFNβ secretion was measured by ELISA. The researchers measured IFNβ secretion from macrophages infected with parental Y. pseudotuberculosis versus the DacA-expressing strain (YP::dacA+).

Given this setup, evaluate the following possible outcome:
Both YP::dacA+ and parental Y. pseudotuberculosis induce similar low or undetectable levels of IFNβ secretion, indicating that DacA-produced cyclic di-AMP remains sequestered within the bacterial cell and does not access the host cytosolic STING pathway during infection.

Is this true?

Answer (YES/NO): NO